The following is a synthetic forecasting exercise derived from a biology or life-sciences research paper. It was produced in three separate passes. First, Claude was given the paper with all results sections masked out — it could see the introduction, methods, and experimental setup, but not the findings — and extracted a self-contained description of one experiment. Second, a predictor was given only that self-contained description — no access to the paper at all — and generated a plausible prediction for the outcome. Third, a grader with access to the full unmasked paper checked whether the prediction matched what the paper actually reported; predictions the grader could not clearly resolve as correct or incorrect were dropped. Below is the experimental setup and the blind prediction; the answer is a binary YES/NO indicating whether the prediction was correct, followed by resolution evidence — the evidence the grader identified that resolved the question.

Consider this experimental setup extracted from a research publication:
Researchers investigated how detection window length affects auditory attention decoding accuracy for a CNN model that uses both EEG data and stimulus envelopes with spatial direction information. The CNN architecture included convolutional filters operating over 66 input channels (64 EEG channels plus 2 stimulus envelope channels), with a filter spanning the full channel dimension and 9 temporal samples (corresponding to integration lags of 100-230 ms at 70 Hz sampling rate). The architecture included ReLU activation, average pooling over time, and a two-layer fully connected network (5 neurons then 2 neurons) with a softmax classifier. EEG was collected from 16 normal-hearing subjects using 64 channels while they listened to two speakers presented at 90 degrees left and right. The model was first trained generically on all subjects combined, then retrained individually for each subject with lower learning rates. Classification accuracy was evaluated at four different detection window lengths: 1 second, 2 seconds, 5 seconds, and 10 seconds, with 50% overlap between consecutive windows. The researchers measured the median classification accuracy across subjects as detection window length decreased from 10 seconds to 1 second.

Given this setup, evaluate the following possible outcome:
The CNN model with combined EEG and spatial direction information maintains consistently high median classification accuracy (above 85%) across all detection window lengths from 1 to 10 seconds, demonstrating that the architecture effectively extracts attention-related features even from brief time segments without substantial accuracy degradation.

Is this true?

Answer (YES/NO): NO